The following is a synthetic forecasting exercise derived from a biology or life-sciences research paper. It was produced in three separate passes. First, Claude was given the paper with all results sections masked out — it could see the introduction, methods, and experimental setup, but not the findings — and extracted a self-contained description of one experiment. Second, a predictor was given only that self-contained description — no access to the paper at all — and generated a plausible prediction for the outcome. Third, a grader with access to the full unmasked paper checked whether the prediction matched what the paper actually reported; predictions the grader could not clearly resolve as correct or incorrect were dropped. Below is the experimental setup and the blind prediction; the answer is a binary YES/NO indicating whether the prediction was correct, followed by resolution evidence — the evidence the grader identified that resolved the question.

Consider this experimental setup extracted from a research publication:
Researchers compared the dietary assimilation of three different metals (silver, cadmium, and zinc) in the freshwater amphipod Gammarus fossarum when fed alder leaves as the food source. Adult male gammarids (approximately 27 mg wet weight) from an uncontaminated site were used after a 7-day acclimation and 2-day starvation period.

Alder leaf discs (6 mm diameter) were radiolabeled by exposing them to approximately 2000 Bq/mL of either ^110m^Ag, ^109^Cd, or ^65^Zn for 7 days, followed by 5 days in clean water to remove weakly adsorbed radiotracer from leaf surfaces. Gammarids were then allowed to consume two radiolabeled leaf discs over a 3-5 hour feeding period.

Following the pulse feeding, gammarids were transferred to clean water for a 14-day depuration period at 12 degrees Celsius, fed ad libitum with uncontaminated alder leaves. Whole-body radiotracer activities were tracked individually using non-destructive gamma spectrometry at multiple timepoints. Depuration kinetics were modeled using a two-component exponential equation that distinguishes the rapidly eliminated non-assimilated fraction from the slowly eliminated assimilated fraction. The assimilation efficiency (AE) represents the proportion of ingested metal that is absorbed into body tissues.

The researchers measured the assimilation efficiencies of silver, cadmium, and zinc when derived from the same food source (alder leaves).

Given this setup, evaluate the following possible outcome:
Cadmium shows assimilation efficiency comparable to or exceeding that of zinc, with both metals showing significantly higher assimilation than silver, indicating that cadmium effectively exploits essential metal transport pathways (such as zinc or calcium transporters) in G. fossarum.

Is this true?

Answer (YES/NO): YES